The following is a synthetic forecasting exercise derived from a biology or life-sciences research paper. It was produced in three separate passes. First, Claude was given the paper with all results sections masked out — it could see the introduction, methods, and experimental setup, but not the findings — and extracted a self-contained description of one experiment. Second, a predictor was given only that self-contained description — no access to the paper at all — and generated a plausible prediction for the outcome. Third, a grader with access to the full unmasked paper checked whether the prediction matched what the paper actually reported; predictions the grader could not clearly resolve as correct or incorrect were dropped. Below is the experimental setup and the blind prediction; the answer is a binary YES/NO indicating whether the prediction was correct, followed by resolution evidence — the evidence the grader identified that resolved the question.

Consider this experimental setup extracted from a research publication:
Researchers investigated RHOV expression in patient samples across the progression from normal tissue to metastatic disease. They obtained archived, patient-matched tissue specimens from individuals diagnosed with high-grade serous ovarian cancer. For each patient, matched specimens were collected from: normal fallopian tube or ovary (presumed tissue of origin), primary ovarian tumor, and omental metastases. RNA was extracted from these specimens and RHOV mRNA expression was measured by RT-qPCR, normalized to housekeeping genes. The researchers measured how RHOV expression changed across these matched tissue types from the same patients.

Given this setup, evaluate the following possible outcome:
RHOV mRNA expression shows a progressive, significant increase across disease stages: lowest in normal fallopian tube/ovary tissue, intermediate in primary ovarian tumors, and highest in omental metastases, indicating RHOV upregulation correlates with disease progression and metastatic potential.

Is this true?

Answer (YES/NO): NO